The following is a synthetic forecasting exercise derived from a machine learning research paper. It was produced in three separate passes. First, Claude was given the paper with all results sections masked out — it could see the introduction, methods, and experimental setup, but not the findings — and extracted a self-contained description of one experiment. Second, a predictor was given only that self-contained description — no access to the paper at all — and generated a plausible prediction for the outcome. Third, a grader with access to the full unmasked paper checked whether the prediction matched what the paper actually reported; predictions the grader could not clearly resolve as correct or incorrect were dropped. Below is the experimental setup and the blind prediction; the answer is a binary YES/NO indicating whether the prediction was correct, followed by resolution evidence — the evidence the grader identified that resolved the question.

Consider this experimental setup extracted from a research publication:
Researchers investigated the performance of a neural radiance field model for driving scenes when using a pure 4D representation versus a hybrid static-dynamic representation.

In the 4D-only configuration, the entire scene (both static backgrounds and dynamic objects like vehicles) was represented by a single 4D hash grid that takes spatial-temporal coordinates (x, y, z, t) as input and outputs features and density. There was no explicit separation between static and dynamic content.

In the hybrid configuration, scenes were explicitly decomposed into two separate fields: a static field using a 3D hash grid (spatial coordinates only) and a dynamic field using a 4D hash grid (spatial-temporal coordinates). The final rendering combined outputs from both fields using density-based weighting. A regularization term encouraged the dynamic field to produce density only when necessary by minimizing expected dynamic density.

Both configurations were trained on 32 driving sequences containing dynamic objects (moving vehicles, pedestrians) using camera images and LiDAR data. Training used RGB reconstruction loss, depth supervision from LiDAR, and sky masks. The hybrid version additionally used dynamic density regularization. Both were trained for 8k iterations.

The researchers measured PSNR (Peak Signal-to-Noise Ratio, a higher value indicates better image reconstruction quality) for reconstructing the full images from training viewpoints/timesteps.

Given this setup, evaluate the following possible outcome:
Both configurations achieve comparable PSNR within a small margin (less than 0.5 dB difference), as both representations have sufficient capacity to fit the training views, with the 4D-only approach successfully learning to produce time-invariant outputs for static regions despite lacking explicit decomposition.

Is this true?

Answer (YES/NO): NO